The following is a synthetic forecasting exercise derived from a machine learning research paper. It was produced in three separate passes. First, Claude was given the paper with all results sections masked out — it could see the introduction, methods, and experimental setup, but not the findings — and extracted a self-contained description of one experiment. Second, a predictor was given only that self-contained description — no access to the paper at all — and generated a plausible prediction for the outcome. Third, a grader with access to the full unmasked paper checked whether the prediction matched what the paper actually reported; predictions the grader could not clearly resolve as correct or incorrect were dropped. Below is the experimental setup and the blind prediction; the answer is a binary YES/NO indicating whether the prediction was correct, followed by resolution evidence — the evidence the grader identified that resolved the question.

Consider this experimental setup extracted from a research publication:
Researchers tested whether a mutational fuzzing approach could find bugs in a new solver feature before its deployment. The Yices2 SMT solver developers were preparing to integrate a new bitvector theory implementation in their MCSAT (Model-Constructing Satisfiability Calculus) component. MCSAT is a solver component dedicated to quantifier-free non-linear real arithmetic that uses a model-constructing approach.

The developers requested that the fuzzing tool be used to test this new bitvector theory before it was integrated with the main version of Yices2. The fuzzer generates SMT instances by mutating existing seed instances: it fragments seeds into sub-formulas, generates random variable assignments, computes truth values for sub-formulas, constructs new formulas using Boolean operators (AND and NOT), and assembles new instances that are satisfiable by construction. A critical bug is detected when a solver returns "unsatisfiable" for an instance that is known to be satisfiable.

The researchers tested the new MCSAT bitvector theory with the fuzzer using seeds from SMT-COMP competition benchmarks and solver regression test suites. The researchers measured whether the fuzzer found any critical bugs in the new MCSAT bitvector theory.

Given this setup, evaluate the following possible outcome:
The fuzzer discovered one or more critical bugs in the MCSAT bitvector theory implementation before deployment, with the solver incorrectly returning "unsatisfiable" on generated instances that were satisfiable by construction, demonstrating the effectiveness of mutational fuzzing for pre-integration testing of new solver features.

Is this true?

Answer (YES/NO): NO